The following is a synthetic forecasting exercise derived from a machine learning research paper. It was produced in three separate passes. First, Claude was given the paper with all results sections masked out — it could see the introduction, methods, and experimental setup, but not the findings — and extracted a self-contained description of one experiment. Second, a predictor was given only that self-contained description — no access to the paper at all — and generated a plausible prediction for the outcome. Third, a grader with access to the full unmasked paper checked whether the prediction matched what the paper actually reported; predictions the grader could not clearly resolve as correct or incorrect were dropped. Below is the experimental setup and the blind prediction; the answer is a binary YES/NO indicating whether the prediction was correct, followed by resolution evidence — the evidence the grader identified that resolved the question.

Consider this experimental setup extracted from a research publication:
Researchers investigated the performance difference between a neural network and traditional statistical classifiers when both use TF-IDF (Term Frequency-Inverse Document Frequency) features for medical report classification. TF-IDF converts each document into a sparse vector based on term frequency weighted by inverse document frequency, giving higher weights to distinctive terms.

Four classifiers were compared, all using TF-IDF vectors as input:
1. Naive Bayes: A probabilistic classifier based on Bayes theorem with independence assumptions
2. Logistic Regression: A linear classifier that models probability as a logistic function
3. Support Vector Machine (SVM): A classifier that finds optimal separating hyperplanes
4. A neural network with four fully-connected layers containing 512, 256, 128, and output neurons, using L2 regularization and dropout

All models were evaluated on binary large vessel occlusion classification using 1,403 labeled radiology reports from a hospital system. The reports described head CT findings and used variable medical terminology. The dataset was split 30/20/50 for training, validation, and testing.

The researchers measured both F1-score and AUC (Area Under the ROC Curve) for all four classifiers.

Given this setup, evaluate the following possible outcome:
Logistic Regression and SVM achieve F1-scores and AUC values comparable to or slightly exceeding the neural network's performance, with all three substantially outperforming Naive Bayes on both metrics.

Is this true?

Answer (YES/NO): NO